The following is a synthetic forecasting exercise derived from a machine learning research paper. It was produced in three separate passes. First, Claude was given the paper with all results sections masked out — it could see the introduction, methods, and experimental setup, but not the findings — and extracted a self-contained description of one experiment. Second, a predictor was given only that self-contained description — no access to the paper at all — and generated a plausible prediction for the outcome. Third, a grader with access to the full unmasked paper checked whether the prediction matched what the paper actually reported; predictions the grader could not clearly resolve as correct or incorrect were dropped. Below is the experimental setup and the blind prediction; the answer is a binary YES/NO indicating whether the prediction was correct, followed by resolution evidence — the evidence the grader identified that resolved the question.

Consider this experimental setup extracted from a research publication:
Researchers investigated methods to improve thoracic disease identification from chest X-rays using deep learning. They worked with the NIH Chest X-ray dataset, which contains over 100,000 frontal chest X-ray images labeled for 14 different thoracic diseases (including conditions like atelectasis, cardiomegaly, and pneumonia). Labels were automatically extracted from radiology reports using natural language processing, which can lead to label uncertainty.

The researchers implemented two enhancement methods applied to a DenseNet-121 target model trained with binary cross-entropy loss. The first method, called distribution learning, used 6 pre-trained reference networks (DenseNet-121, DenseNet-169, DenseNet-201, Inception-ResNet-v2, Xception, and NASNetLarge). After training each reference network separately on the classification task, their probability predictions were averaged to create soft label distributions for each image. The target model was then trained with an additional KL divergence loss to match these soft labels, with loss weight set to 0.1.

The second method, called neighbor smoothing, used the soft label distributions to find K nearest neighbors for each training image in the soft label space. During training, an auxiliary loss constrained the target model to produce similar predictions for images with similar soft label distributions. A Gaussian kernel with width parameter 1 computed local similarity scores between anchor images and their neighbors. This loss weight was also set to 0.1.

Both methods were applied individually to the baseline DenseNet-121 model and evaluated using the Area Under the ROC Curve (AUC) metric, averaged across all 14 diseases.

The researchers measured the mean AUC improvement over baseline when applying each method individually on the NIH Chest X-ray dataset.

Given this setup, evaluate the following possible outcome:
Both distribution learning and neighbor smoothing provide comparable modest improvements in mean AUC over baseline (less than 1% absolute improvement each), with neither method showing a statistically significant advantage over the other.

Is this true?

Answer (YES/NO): NO